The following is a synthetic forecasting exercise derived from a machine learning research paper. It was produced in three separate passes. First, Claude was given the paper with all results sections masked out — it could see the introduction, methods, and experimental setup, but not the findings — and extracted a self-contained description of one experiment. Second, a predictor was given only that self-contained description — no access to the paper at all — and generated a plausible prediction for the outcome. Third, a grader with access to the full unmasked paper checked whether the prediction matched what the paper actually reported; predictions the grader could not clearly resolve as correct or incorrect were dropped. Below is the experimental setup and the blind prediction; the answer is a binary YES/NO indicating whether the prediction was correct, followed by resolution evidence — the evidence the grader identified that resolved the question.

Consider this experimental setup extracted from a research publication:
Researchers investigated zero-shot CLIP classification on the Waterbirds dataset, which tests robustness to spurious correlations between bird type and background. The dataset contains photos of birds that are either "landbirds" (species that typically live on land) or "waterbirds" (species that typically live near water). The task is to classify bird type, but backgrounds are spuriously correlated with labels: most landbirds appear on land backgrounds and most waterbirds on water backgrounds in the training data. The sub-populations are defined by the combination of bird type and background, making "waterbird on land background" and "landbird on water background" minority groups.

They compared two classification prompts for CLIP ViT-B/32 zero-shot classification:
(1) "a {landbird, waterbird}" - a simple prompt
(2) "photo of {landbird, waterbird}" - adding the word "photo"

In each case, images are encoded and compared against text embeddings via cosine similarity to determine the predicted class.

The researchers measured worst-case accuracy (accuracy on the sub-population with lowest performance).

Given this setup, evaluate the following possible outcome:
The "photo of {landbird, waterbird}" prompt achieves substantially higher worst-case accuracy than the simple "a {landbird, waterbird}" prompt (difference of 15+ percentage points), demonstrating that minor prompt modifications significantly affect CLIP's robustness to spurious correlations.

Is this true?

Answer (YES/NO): NO